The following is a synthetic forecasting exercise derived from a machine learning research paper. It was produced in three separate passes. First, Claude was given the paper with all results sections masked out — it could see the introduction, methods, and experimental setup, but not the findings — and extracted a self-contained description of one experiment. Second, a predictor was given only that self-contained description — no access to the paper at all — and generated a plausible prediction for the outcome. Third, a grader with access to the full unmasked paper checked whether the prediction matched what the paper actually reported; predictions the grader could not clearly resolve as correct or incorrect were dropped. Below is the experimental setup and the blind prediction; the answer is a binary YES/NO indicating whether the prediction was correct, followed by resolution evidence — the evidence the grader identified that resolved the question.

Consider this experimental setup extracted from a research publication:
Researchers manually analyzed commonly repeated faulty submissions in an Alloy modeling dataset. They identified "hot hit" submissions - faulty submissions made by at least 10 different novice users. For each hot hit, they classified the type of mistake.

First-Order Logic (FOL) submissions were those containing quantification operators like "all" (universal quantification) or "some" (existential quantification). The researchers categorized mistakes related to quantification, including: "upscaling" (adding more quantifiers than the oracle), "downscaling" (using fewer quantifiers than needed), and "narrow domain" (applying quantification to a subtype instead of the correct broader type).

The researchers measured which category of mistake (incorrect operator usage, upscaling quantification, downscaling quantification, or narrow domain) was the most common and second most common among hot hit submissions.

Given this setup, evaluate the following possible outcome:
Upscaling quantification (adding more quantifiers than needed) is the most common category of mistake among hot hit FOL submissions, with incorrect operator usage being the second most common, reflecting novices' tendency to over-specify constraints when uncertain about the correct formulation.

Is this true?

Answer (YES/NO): NO